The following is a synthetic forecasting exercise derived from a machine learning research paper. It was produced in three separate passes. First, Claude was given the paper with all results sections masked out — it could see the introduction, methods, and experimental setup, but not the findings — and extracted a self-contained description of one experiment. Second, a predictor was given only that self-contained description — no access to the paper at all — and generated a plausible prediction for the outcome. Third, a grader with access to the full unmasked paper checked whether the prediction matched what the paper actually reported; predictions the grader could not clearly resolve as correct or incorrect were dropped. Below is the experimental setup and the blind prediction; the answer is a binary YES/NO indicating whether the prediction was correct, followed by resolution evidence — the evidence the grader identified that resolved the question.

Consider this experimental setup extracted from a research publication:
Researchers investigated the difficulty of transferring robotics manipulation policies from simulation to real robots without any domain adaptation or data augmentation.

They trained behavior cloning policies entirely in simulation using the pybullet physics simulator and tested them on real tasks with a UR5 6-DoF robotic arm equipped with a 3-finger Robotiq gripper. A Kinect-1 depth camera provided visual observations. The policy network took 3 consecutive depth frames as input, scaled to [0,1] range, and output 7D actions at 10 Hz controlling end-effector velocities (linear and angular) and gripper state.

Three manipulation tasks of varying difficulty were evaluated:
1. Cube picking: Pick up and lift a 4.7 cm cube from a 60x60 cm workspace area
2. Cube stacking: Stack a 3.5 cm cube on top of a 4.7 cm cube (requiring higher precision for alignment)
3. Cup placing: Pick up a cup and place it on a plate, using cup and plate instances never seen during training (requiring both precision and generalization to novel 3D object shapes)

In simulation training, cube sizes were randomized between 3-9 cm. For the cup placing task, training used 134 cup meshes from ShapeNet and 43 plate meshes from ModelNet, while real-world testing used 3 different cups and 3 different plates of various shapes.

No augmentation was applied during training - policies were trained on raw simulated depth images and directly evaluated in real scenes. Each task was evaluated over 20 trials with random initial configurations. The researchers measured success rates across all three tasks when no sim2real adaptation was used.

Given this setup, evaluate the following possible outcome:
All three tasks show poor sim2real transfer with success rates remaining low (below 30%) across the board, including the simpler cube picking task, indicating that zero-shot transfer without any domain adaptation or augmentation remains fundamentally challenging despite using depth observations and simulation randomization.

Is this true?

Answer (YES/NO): YES